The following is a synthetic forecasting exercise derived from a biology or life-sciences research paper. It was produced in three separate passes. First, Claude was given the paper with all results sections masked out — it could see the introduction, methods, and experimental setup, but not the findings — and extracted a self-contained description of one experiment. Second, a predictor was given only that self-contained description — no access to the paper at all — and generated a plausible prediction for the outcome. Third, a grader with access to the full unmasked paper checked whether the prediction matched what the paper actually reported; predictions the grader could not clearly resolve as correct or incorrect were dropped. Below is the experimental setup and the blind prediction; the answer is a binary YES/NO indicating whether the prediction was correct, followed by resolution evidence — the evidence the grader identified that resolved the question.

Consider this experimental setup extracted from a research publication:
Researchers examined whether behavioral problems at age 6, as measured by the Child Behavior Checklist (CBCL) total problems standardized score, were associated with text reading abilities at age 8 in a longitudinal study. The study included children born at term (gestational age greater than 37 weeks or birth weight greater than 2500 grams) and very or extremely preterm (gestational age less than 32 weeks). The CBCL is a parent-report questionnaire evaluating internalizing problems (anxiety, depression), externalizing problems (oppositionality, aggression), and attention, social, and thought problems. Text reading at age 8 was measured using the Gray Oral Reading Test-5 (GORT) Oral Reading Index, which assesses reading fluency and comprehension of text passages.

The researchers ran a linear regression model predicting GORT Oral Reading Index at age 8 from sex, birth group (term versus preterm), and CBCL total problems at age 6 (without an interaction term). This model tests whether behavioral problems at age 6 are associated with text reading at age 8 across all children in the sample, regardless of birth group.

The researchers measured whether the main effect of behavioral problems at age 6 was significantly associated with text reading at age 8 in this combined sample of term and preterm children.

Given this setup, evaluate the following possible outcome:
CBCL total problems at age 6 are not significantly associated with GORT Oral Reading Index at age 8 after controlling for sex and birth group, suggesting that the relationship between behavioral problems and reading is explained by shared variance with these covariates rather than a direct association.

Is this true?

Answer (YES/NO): YES